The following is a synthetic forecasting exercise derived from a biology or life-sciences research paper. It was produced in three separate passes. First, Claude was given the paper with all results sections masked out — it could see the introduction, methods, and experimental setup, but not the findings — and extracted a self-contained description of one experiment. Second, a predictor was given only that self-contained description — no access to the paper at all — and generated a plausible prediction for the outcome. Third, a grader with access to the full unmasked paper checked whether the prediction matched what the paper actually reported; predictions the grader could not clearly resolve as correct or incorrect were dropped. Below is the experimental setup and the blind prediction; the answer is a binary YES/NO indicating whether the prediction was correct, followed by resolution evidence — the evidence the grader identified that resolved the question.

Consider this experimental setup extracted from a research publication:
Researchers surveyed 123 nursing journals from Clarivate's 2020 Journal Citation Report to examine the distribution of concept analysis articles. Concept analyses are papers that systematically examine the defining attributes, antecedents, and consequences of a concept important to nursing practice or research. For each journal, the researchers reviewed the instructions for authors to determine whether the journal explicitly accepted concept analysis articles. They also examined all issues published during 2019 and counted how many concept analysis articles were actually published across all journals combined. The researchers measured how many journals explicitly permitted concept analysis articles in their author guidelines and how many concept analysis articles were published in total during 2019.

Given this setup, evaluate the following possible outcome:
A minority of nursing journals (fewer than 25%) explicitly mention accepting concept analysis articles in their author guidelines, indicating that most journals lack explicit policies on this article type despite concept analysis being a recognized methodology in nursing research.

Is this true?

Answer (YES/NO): YES